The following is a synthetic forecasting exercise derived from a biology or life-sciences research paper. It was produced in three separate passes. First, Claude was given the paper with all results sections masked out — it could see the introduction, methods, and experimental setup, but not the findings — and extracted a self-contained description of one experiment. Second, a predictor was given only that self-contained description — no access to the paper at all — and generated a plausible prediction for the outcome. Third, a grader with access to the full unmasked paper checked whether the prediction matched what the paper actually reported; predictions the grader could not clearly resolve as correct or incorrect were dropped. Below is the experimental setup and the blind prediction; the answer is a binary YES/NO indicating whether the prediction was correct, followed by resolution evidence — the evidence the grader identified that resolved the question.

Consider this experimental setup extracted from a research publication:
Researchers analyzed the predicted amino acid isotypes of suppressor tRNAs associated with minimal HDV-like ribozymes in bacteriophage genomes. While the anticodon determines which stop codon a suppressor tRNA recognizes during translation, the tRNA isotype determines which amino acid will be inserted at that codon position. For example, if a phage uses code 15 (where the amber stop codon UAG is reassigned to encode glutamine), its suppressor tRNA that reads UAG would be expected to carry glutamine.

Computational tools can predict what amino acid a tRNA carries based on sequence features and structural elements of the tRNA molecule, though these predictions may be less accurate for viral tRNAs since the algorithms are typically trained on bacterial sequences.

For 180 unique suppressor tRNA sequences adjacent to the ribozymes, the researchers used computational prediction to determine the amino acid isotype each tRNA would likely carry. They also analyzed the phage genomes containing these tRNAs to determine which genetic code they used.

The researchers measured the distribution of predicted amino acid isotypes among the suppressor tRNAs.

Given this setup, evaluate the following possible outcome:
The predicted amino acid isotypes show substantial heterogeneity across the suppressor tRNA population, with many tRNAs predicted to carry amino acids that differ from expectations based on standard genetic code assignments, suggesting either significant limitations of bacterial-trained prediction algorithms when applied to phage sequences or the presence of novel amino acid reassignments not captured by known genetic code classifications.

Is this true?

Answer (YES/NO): YES